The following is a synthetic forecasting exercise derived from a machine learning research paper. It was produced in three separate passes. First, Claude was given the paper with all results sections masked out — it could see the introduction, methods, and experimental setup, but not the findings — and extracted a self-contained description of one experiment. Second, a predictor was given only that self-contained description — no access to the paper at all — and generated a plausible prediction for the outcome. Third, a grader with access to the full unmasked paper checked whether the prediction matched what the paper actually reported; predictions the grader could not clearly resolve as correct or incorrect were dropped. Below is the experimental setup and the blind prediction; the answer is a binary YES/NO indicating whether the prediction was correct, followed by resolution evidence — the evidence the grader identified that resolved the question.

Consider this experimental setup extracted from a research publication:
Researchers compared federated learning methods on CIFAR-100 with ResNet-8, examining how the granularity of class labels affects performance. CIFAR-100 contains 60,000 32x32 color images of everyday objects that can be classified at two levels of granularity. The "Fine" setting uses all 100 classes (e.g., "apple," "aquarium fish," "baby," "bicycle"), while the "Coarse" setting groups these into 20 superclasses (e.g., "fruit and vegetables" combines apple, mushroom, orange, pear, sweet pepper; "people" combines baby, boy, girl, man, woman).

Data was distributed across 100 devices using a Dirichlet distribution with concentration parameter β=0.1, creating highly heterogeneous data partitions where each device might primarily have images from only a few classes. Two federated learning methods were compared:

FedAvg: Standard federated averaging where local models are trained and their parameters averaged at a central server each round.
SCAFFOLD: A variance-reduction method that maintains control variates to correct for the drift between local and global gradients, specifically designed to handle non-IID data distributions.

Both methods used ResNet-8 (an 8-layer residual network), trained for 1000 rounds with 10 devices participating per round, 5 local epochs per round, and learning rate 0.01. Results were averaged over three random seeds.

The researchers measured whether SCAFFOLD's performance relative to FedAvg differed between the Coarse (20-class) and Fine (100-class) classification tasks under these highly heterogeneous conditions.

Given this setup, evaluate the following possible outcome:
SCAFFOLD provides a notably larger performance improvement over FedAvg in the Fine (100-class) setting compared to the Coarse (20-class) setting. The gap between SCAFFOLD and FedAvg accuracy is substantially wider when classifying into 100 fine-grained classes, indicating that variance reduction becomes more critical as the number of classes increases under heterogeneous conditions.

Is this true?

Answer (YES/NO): YES